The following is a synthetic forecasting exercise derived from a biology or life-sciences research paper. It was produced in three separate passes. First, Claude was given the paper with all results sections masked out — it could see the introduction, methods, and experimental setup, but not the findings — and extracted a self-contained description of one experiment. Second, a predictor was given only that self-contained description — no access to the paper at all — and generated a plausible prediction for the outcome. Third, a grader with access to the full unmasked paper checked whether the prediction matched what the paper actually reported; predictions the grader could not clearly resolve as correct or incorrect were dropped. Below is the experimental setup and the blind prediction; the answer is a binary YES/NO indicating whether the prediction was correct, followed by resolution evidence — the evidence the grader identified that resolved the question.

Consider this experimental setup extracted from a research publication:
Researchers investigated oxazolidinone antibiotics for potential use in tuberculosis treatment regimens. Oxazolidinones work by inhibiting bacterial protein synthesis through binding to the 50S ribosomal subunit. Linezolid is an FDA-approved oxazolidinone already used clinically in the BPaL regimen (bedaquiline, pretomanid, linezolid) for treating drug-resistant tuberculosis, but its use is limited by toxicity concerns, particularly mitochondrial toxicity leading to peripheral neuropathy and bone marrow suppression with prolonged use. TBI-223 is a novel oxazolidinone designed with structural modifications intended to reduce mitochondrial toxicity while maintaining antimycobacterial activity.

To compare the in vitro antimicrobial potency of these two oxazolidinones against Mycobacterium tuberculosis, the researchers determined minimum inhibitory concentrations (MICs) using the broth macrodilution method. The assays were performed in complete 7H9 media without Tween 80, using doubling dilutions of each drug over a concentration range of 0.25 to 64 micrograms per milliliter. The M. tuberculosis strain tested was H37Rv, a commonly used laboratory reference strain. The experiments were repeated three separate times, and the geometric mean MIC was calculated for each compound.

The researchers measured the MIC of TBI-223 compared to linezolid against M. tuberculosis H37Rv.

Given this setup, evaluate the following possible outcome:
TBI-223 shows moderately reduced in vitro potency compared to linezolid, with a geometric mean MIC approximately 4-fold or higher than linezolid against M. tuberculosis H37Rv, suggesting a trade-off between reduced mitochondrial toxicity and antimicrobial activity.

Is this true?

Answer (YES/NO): NO